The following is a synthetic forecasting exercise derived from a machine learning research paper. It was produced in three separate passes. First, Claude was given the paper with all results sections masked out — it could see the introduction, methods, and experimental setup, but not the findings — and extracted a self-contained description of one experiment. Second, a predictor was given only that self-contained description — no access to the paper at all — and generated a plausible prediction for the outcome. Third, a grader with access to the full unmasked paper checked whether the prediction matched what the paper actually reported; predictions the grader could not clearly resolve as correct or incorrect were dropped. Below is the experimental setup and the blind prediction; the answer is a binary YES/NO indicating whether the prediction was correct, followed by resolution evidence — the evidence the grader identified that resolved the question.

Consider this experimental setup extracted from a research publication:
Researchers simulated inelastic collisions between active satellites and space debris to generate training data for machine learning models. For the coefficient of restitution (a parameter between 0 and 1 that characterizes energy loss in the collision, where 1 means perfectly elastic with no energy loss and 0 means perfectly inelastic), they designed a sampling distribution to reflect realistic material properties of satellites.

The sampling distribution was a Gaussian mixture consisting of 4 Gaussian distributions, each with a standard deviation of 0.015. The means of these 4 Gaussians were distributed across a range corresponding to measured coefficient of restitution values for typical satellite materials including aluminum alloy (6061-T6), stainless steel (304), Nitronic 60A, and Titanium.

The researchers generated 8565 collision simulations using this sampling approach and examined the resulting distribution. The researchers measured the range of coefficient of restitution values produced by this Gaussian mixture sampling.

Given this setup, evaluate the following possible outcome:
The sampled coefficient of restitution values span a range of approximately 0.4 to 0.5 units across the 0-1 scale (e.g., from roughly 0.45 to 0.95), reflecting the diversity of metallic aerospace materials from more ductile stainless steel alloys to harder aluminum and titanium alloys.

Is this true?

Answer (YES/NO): NO